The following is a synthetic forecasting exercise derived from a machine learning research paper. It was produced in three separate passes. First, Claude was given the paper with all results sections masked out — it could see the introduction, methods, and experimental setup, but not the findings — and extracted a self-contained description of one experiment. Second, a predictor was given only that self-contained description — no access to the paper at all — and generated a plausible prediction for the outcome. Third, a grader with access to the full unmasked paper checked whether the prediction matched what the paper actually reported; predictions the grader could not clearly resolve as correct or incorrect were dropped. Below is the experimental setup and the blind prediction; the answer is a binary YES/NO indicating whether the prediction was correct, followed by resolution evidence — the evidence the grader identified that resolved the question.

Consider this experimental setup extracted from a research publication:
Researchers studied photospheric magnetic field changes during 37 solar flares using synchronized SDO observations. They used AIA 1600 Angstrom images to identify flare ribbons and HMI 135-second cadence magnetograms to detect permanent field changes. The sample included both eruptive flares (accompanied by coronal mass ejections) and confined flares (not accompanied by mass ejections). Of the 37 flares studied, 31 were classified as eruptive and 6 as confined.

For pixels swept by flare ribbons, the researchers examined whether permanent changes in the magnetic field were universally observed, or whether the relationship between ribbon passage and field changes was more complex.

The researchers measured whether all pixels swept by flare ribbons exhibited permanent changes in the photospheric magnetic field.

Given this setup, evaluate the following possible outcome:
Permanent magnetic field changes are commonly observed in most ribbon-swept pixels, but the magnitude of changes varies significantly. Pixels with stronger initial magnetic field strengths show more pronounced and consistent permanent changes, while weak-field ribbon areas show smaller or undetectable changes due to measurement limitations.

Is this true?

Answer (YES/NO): NO